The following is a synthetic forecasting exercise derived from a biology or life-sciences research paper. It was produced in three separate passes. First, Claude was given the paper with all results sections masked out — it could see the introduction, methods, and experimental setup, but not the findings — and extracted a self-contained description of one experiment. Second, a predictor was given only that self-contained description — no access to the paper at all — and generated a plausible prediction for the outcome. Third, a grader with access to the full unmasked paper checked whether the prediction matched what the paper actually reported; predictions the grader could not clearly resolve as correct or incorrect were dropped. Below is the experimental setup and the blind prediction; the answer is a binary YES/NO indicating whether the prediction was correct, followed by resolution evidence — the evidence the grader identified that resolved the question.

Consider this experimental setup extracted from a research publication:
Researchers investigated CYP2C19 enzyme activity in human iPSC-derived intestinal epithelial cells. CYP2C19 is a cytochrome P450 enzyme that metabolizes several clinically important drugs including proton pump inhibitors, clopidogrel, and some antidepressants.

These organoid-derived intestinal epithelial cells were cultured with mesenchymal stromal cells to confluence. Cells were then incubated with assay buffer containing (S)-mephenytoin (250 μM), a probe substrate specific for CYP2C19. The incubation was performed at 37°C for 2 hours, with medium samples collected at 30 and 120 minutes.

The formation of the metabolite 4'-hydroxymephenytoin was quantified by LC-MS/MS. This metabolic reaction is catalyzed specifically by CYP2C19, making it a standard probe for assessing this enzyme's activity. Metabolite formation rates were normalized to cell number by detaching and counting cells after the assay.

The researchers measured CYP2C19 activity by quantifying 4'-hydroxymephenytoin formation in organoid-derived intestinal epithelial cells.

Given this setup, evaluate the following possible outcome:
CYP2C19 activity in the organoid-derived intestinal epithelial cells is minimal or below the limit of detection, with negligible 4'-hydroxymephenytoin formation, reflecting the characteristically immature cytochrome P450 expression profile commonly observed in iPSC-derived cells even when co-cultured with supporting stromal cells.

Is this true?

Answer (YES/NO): NO